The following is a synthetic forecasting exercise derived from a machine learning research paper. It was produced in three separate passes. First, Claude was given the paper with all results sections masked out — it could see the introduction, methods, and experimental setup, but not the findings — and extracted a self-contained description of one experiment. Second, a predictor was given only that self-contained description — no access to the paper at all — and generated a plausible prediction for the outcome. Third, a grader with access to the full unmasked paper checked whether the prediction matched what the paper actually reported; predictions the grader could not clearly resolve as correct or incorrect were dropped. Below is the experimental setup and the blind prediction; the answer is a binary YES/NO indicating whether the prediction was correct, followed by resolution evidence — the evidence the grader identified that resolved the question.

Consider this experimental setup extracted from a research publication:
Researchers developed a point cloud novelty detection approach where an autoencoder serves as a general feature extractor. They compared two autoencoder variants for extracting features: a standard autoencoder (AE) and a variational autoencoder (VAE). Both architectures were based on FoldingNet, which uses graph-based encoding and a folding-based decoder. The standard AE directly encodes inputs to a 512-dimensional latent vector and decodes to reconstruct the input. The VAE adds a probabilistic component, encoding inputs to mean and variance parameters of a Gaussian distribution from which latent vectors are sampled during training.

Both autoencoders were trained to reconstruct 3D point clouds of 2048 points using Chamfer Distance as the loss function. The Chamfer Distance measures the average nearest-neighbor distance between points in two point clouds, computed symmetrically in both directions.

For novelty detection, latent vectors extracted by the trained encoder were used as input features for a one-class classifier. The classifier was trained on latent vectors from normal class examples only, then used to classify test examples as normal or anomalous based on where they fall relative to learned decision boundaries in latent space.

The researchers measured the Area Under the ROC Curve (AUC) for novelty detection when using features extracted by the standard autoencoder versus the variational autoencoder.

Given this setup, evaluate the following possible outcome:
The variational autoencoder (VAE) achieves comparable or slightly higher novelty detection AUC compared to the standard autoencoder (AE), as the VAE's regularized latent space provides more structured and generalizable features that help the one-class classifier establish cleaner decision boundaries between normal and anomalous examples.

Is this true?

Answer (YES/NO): NO